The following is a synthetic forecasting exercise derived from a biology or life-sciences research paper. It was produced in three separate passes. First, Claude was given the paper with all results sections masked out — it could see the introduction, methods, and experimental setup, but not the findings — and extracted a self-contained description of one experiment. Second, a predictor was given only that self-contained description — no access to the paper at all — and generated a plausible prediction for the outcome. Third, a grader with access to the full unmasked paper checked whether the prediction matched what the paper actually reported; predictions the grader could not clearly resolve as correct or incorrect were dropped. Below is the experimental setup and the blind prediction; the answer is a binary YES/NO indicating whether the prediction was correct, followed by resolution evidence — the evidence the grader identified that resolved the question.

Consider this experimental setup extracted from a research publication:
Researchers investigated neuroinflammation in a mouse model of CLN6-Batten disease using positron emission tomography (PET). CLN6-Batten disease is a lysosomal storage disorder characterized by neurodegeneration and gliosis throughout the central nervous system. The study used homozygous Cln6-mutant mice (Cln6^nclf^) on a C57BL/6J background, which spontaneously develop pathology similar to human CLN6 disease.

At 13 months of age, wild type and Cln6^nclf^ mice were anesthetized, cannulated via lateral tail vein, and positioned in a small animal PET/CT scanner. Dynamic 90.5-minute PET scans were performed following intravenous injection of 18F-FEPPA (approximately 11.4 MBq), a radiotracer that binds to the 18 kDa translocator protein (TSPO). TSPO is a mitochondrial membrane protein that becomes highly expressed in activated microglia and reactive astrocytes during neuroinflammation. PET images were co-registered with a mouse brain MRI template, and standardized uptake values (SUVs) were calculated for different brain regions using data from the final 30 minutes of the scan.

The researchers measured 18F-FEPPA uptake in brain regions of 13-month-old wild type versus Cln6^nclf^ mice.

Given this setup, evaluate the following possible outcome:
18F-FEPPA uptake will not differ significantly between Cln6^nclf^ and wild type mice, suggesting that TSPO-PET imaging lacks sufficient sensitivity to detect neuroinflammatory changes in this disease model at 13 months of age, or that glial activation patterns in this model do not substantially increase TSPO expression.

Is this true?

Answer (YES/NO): NO